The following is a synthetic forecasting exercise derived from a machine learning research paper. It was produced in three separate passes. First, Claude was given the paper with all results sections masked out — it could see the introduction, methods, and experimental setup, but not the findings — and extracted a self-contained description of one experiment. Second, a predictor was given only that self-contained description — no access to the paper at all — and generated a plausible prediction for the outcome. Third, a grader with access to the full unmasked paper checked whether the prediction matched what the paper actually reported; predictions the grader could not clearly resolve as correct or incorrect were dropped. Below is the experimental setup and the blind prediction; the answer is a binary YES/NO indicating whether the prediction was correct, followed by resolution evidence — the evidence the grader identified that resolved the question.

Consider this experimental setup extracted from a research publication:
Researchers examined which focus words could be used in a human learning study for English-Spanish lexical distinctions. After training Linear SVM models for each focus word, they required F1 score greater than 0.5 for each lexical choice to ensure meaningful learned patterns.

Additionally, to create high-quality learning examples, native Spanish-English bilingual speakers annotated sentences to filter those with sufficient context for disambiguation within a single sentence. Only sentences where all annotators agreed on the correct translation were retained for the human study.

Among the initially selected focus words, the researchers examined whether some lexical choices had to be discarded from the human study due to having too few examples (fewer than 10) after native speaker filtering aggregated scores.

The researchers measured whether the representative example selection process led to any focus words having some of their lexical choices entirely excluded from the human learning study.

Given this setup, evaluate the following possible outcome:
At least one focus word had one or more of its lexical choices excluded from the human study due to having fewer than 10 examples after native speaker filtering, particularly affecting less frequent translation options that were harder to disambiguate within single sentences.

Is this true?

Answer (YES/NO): YES